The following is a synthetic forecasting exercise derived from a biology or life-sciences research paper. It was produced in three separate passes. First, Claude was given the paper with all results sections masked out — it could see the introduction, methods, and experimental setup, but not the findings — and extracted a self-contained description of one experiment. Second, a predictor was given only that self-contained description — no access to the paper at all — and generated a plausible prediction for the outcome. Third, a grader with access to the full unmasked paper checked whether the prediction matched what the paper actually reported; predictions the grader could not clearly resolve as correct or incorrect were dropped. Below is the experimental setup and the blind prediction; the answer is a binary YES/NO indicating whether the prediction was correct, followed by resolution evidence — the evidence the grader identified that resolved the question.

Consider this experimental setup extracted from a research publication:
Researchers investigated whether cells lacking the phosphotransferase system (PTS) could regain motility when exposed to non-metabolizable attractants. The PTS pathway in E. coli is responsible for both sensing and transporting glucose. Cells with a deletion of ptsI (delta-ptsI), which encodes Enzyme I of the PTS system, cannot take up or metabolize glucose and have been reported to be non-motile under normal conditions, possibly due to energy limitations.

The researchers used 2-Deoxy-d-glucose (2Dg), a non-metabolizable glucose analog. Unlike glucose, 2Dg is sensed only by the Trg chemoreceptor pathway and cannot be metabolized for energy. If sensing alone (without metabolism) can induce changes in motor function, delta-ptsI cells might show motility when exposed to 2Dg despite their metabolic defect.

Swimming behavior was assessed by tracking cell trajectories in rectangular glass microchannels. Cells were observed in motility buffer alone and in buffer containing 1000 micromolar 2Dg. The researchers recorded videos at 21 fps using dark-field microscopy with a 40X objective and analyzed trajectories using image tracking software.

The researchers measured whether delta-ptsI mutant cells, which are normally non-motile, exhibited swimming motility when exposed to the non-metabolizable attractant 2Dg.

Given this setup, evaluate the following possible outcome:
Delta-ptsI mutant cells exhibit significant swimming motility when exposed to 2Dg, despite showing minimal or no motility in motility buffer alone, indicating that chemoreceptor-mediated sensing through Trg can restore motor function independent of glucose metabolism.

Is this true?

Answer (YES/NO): YES